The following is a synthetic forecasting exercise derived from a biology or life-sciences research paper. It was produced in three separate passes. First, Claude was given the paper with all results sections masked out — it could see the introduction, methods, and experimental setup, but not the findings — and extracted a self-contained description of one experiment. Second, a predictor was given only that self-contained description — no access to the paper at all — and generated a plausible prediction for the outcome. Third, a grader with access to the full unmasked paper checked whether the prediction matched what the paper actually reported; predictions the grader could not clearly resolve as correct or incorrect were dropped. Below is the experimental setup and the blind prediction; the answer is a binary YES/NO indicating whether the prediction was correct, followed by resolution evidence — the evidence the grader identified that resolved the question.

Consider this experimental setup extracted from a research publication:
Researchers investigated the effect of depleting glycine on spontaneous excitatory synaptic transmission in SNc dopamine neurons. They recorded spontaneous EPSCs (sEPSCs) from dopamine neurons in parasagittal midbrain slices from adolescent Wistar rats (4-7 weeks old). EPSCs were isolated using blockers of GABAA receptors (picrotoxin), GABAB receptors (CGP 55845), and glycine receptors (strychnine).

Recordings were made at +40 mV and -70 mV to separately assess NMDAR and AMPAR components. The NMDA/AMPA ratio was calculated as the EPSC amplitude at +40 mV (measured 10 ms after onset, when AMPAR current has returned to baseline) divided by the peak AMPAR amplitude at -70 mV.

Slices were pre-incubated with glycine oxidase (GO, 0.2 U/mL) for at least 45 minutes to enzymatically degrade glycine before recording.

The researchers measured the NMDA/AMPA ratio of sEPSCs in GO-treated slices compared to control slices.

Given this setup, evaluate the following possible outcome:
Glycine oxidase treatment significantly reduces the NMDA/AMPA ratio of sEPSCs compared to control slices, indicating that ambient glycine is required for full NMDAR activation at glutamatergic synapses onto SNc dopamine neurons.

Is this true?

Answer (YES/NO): NO